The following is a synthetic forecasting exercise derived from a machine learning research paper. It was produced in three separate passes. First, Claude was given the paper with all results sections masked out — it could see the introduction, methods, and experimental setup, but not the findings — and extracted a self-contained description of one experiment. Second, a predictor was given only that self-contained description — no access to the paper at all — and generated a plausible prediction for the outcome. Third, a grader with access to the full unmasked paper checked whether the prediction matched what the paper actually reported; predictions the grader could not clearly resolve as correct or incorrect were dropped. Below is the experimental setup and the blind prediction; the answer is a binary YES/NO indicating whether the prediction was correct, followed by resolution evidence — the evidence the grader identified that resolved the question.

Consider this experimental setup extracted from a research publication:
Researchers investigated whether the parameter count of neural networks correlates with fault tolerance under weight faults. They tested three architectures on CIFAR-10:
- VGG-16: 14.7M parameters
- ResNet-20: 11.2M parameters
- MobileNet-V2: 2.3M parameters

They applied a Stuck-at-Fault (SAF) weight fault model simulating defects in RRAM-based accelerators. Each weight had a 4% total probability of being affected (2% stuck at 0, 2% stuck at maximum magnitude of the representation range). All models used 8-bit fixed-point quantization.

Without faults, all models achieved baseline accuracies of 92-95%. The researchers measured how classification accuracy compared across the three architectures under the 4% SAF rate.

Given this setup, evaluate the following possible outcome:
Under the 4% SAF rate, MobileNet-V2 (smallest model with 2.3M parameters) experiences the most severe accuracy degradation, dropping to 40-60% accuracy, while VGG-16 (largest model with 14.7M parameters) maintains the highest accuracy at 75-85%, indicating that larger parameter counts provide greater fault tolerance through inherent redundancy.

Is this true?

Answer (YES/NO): NO